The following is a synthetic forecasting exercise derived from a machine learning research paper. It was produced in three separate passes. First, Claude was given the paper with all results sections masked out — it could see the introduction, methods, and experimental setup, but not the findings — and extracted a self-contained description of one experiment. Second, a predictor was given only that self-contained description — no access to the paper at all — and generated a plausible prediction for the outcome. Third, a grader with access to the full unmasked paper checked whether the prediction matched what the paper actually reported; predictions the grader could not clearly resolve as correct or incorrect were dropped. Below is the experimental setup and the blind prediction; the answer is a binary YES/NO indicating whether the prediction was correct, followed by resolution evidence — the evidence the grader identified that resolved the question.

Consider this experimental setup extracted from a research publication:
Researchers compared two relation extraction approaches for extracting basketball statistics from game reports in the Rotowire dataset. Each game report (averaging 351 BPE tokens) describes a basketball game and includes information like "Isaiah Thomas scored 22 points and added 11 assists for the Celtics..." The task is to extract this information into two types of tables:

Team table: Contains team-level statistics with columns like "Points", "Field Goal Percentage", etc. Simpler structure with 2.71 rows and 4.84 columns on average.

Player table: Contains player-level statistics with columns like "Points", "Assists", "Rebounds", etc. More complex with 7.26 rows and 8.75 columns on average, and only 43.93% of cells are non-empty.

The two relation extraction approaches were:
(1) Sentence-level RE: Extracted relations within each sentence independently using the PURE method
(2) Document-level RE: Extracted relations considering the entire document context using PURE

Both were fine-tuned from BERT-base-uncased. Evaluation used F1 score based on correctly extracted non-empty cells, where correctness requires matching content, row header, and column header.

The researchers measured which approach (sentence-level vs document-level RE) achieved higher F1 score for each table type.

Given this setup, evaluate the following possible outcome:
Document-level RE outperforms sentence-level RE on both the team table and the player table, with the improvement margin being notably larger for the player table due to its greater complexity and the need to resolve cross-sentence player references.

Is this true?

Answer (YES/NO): NO